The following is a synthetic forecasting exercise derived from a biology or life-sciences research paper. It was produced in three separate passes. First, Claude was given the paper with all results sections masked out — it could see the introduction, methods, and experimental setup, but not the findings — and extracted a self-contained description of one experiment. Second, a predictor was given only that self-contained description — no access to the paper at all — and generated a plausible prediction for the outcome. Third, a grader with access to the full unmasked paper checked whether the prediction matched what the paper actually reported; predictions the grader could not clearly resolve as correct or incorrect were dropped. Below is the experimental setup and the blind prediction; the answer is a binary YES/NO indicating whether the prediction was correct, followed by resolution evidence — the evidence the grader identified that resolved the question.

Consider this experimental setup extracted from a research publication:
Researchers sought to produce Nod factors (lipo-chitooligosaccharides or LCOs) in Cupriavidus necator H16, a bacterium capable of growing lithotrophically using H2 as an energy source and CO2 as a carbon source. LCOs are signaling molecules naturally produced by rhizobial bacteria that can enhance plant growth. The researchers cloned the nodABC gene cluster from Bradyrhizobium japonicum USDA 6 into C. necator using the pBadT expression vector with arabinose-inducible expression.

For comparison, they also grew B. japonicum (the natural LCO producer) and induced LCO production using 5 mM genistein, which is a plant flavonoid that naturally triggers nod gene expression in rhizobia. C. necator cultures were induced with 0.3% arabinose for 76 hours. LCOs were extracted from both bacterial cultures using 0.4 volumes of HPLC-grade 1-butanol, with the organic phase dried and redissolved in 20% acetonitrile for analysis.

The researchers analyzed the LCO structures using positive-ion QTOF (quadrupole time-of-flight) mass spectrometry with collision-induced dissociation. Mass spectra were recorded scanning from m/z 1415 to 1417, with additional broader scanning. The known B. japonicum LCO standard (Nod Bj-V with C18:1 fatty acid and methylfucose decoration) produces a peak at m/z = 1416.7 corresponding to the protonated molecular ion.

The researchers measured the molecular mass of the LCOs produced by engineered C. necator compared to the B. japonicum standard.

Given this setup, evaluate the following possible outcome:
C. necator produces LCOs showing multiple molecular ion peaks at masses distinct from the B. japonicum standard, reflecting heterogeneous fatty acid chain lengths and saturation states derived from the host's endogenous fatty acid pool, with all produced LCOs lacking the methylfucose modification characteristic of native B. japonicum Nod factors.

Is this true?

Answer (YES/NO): NO